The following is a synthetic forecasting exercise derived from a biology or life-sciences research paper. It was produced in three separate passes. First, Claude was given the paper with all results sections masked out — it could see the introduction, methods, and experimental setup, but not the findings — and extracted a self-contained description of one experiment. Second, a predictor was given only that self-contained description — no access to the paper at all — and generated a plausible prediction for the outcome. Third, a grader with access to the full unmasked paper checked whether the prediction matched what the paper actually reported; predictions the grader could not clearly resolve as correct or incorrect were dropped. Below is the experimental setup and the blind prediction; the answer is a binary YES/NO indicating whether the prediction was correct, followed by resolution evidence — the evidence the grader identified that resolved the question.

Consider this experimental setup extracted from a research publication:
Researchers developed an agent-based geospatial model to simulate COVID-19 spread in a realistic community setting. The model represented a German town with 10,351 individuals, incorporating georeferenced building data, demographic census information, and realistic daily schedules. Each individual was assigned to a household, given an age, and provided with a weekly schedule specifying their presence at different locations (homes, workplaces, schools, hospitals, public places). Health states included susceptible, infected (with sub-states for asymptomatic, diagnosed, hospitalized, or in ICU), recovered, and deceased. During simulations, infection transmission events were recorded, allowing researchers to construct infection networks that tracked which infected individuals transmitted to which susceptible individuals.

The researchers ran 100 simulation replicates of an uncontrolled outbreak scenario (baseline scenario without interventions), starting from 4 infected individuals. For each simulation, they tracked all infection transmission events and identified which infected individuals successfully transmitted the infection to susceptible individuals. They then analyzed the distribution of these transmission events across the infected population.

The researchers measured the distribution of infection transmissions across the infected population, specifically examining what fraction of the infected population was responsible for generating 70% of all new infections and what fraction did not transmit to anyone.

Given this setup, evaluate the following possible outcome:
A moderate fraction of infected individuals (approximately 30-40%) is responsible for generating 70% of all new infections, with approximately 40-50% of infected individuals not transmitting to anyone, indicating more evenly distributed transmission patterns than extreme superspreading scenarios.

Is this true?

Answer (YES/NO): NO